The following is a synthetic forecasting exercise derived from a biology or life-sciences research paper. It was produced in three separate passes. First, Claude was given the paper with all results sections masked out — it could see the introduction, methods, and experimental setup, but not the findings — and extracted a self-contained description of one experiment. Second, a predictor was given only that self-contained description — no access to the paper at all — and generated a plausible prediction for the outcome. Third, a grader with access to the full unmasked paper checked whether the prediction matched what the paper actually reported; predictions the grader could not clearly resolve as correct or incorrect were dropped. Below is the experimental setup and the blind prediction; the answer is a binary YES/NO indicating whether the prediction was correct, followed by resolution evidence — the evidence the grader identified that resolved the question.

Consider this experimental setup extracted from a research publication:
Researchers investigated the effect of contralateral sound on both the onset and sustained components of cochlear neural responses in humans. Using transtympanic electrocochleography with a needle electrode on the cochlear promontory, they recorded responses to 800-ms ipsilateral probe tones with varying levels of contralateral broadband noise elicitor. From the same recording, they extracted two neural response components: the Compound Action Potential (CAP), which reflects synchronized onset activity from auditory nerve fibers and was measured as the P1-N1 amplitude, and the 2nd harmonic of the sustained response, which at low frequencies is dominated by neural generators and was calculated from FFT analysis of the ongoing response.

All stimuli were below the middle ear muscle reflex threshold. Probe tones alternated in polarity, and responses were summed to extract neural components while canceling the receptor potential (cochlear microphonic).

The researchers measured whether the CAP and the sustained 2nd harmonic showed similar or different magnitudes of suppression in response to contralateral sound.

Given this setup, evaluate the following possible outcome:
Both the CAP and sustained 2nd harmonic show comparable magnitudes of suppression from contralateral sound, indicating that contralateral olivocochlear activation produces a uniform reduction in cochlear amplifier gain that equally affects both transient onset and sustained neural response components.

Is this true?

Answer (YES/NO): NO